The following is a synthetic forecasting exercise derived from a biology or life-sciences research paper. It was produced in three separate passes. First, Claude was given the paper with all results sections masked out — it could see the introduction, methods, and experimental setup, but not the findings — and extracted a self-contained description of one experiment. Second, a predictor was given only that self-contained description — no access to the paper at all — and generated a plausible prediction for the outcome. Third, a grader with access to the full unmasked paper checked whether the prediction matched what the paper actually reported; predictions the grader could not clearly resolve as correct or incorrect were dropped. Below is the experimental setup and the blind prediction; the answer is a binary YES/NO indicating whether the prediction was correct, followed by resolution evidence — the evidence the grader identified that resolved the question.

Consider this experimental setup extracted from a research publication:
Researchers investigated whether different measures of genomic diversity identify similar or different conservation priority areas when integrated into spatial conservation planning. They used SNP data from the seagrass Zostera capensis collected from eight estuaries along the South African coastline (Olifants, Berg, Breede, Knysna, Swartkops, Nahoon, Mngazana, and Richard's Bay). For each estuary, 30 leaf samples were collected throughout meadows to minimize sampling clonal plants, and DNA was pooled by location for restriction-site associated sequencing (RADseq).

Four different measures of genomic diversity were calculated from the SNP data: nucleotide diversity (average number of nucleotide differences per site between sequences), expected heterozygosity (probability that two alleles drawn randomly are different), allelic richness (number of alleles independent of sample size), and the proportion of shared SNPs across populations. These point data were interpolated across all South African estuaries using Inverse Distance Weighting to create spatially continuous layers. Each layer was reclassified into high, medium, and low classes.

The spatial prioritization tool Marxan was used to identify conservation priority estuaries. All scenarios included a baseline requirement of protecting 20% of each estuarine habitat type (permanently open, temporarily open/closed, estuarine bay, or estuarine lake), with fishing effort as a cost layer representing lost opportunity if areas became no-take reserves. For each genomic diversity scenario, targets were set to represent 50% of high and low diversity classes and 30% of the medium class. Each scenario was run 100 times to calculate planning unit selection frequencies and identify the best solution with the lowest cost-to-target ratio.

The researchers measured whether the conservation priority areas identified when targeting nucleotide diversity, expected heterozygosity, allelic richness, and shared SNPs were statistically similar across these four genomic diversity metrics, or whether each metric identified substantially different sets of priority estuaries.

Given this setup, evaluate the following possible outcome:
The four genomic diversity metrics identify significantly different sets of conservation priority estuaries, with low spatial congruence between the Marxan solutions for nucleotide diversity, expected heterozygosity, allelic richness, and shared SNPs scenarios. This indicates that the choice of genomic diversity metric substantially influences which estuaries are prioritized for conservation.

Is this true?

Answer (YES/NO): NO